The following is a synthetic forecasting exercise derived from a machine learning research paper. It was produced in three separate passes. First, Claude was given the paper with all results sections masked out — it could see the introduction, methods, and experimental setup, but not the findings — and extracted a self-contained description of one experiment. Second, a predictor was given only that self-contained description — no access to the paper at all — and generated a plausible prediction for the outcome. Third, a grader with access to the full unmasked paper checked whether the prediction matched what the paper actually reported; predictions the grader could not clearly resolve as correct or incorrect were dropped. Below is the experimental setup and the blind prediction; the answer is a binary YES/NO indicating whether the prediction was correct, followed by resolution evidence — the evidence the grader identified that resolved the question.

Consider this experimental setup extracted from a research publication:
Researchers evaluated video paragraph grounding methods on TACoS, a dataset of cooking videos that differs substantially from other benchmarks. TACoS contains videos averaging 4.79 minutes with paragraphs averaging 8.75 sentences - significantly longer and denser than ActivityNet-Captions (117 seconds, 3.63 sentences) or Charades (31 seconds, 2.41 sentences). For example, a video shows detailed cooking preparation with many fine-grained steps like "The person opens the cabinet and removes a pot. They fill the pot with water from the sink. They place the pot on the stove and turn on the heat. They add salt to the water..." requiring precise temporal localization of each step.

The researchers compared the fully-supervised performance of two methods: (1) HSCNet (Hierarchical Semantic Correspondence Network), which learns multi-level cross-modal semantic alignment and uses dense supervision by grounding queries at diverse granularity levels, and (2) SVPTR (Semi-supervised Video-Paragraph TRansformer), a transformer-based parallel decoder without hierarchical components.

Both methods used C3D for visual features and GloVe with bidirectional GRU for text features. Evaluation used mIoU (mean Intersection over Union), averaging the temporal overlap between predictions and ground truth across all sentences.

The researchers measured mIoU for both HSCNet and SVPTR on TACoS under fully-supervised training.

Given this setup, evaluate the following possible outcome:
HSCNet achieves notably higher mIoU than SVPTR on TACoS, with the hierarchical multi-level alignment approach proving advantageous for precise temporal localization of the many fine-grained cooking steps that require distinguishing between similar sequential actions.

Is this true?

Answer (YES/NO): YES